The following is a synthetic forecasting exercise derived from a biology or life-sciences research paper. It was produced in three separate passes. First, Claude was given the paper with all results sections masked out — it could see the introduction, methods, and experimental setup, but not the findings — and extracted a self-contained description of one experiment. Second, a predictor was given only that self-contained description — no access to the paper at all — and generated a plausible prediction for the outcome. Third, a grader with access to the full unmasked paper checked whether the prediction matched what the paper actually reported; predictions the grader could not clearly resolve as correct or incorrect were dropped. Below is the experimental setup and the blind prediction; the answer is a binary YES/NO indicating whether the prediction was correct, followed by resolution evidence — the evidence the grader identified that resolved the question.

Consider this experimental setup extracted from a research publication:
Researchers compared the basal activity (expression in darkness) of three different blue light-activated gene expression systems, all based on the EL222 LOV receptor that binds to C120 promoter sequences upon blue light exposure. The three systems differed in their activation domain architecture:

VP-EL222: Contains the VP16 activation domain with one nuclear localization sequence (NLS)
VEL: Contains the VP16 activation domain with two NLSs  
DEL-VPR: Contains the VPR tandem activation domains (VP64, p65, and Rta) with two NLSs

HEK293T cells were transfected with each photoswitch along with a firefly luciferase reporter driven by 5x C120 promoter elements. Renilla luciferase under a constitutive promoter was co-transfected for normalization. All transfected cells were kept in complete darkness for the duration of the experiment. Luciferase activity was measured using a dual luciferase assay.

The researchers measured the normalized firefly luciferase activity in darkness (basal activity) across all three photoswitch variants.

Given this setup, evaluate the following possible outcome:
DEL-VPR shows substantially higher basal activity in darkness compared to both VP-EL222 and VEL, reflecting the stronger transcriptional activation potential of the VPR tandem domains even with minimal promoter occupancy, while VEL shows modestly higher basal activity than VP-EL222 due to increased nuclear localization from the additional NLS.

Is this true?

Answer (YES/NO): NO